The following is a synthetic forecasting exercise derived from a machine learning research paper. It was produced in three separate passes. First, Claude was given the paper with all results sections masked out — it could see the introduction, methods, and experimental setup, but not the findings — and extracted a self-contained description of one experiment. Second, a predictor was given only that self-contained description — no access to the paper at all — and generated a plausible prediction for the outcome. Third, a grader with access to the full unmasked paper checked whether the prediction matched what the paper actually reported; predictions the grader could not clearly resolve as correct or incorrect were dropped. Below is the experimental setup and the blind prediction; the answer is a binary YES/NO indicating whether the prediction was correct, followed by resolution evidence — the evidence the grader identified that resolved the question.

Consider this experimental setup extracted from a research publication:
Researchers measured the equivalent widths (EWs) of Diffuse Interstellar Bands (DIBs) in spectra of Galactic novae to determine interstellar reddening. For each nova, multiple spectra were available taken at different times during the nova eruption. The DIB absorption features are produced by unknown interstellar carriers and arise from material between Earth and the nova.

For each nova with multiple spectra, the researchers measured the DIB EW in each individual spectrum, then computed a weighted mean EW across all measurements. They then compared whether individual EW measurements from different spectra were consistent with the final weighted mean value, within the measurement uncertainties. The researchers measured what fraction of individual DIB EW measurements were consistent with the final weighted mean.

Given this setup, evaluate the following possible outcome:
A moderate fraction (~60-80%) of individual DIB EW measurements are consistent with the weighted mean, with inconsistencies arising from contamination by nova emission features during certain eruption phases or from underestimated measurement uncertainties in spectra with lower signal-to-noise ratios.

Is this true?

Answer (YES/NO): NO